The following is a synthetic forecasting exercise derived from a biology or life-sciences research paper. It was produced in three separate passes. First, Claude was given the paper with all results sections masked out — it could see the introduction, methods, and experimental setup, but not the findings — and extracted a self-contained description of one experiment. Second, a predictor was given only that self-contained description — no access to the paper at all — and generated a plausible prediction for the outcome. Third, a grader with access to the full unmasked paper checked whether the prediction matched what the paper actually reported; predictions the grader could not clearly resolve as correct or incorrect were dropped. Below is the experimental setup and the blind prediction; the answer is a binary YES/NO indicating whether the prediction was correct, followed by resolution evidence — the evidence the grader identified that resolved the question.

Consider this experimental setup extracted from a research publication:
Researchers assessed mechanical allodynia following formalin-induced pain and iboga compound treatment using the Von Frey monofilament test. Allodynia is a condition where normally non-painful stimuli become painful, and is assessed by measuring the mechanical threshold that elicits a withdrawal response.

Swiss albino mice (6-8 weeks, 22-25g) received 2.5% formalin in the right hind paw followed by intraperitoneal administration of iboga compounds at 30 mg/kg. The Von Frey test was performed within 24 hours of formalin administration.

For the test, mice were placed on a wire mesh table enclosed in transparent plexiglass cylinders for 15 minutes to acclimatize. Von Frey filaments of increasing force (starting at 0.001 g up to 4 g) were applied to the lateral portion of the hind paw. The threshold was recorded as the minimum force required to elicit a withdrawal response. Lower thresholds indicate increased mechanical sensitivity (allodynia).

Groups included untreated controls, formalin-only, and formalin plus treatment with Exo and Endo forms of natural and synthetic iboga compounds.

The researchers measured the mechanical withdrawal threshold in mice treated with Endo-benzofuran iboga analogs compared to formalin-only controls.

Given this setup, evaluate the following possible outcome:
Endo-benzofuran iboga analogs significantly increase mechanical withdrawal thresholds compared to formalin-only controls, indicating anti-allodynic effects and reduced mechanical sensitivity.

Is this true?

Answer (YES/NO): YES